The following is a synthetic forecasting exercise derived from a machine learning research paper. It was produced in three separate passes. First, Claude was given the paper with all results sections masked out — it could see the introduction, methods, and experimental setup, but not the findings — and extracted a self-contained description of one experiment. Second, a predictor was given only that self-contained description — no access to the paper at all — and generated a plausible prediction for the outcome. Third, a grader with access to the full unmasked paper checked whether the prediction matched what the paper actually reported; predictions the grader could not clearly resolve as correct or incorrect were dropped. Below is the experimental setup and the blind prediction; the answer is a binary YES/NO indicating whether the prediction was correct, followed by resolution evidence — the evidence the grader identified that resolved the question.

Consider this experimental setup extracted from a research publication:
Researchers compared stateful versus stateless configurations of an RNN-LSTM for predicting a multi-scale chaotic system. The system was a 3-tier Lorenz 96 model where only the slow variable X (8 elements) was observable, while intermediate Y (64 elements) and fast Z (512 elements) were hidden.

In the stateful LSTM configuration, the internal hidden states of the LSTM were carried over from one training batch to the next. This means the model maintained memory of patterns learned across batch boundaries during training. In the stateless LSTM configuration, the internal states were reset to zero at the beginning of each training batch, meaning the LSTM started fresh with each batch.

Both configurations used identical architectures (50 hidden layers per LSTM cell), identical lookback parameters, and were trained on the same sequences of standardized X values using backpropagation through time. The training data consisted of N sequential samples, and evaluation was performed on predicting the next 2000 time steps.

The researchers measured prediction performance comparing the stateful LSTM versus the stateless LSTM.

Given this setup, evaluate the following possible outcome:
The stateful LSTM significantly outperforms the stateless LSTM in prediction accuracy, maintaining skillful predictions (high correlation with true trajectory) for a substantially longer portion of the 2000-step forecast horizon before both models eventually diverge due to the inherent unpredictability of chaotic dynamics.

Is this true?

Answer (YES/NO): NO